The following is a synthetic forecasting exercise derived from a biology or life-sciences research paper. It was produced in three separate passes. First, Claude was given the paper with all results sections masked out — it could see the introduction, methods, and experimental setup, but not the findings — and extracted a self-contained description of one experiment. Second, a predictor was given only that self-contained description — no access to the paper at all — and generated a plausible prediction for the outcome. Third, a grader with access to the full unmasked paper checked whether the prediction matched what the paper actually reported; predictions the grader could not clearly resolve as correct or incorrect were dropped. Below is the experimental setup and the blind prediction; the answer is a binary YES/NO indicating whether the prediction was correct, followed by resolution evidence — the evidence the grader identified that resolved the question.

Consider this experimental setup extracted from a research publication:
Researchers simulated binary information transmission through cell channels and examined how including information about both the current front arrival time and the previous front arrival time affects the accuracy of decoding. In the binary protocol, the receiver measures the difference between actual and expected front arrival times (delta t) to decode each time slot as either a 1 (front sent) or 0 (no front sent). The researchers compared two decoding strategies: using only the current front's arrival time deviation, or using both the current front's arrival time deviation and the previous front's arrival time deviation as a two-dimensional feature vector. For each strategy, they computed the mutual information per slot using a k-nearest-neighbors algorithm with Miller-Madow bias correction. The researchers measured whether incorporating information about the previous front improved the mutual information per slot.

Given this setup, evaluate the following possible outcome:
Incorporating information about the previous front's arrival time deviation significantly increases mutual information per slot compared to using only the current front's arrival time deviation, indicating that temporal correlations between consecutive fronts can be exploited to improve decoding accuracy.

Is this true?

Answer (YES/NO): YES